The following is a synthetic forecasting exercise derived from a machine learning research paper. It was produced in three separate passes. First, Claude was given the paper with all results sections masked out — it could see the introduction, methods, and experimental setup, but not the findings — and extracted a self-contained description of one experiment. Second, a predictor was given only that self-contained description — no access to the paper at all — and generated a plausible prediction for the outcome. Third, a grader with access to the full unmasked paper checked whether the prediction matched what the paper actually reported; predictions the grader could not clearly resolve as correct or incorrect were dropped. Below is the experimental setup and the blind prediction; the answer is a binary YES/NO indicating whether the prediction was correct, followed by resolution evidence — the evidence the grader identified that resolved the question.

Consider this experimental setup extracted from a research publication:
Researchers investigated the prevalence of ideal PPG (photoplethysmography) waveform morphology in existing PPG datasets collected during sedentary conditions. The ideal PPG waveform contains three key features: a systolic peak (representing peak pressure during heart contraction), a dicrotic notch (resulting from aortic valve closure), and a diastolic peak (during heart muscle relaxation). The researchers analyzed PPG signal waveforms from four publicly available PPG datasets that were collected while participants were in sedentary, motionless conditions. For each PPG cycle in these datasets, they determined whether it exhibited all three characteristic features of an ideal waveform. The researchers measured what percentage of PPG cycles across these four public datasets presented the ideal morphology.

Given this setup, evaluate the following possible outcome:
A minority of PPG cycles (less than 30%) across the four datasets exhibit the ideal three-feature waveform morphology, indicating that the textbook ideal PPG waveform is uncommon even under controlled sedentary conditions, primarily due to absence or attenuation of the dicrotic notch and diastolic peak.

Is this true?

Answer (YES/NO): YES